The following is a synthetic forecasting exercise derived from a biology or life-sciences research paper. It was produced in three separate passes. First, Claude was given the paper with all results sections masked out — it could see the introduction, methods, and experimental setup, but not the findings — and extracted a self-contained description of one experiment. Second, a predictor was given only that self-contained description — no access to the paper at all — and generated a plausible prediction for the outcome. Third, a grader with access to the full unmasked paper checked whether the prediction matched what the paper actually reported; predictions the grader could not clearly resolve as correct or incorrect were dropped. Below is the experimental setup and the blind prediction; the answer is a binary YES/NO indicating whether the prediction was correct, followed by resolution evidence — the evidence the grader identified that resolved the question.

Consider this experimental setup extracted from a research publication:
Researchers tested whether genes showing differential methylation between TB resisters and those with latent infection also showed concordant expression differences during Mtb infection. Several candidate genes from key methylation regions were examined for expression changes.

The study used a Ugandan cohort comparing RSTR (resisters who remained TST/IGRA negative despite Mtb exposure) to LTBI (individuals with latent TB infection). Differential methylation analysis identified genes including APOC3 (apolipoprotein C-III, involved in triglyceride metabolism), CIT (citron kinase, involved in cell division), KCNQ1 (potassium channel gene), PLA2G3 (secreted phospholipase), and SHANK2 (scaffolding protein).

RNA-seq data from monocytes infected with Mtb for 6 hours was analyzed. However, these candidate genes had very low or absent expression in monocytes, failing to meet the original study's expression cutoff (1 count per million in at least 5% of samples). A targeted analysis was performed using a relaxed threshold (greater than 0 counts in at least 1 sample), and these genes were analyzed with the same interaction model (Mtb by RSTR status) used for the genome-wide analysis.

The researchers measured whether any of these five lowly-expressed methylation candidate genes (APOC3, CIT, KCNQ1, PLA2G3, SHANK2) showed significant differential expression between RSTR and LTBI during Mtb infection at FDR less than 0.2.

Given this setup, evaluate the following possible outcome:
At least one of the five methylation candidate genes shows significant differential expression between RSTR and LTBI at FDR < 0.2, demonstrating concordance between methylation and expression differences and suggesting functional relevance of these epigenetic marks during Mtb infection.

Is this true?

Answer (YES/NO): NO